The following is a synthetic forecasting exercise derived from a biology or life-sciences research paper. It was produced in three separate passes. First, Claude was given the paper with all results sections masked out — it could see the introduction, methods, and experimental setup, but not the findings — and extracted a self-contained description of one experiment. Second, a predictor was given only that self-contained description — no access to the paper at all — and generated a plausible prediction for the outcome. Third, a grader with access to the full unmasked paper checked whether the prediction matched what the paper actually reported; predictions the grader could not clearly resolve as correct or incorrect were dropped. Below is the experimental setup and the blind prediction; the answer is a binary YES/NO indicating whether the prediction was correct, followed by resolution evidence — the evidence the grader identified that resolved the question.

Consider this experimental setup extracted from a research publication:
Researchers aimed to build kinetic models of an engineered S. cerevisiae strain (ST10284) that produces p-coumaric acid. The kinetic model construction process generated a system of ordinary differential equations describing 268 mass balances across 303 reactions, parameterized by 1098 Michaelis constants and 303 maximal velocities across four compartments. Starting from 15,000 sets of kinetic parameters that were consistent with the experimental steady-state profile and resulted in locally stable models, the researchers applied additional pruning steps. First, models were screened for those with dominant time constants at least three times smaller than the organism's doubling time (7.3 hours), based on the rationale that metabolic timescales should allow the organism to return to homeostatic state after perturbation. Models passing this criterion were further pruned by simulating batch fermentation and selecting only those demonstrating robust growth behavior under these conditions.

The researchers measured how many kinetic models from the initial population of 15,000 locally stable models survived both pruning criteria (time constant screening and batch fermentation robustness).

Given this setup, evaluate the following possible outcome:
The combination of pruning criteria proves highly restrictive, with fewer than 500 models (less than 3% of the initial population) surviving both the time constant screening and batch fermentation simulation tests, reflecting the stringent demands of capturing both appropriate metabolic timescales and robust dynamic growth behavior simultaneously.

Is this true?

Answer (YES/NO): YES